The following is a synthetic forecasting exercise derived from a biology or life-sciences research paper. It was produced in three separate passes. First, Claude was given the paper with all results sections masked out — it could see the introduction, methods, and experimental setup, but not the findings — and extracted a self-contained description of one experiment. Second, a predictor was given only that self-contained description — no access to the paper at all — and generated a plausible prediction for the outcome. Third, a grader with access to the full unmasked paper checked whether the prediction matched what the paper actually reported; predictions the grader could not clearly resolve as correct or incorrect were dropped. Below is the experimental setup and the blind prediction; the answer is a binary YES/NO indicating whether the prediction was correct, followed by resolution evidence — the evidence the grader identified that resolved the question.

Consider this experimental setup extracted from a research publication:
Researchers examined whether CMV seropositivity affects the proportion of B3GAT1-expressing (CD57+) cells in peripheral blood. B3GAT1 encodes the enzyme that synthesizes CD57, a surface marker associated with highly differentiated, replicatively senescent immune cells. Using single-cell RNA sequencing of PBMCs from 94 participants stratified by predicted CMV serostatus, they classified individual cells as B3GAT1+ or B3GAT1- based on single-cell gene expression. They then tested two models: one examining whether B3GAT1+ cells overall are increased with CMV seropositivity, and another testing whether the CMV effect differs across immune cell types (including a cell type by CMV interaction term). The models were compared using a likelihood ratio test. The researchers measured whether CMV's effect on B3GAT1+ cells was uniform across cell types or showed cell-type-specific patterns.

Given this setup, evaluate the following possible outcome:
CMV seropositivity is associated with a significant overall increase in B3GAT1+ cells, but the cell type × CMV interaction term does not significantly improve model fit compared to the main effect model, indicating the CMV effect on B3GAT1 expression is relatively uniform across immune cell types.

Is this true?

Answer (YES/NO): NO